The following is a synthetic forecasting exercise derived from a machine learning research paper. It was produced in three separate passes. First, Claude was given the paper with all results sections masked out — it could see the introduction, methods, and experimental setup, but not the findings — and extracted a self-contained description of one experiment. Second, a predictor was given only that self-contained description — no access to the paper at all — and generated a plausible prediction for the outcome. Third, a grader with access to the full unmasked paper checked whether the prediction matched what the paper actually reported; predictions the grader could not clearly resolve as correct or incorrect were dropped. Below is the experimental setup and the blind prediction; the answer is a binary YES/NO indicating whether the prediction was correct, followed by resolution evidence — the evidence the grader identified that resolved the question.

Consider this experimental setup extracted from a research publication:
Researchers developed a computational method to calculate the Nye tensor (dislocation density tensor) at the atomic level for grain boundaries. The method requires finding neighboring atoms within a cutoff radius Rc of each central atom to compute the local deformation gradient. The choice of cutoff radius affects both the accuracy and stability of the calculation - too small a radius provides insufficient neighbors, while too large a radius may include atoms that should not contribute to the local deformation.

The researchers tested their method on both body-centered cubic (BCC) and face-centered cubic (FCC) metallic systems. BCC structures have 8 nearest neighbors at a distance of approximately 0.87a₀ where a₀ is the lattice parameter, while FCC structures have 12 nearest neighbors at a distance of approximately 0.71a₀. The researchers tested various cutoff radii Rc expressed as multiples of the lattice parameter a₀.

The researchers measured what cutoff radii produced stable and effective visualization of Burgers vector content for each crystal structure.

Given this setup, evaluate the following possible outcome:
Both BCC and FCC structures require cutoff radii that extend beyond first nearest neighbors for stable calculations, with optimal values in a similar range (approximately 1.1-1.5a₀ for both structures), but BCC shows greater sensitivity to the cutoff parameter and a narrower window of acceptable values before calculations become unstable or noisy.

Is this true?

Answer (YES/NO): NO